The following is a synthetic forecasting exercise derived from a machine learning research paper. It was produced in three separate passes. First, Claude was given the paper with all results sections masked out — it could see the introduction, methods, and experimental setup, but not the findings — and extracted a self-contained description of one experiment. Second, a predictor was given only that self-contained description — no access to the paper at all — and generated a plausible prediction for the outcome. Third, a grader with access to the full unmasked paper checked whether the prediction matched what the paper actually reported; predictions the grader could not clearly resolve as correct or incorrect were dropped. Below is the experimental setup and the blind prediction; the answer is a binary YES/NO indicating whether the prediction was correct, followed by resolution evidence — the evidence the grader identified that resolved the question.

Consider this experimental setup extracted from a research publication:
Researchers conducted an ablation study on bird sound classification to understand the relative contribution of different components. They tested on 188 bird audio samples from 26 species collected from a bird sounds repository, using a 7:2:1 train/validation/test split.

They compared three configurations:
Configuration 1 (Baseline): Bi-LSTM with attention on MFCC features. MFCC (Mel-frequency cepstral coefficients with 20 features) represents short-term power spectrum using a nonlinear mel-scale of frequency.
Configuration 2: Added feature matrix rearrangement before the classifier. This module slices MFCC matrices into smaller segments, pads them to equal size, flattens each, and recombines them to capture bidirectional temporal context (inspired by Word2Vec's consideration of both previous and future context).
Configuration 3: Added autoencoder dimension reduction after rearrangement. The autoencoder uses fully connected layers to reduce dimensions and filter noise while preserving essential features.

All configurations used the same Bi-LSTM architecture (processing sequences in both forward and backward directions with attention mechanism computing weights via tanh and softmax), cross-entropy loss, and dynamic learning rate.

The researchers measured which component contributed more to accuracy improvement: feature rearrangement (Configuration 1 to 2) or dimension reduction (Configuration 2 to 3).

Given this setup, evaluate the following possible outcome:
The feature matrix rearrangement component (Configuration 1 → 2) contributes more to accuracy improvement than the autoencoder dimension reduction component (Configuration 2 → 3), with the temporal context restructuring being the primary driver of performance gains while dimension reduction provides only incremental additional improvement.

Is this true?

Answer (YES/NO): YES